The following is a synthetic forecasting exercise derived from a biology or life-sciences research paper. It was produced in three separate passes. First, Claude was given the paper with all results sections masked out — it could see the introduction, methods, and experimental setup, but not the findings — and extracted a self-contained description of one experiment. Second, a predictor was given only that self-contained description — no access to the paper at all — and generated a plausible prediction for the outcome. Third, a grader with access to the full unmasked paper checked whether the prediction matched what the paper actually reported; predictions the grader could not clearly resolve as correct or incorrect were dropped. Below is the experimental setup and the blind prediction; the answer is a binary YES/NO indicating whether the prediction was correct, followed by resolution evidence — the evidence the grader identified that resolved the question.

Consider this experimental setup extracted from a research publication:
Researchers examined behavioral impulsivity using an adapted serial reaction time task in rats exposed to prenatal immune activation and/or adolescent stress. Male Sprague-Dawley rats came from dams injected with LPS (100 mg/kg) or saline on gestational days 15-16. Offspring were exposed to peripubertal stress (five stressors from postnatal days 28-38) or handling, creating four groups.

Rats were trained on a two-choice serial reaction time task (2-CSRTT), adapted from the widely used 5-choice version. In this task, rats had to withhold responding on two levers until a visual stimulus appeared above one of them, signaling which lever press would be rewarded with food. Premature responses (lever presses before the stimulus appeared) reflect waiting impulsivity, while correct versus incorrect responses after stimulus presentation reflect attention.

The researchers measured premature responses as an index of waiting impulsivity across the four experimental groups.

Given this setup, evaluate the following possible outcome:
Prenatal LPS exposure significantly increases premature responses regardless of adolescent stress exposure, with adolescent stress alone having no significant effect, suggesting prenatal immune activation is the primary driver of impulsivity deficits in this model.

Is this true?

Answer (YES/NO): NO